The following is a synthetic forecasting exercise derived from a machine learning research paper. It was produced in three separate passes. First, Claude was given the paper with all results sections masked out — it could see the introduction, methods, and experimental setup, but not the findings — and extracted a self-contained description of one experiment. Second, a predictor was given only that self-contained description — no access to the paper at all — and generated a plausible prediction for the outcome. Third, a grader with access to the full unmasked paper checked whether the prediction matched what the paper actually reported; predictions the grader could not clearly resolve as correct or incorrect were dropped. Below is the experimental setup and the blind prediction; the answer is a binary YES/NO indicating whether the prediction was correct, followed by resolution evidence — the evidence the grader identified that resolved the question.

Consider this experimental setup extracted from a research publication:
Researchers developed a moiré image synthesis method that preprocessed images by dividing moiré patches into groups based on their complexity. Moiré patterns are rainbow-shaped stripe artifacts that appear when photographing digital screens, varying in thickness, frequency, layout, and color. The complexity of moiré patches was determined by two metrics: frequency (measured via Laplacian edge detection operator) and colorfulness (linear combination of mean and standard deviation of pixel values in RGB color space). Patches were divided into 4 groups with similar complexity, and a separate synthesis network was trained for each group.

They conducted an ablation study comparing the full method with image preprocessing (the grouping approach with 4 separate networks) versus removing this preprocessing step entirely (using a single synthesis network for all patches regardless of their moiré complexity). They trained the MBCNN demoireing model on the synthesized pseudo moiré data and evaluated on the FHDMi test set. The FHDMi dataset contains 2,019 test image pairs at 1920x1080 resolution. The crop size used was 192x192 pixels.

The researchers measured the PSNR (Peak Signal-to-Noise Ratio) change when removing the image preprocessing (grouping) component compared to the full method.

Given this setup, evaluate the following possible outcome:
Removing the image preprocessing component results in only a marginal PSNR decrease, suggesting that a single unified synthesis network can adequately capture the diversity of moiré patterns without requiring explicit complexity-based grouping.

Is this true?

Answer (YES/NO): NO